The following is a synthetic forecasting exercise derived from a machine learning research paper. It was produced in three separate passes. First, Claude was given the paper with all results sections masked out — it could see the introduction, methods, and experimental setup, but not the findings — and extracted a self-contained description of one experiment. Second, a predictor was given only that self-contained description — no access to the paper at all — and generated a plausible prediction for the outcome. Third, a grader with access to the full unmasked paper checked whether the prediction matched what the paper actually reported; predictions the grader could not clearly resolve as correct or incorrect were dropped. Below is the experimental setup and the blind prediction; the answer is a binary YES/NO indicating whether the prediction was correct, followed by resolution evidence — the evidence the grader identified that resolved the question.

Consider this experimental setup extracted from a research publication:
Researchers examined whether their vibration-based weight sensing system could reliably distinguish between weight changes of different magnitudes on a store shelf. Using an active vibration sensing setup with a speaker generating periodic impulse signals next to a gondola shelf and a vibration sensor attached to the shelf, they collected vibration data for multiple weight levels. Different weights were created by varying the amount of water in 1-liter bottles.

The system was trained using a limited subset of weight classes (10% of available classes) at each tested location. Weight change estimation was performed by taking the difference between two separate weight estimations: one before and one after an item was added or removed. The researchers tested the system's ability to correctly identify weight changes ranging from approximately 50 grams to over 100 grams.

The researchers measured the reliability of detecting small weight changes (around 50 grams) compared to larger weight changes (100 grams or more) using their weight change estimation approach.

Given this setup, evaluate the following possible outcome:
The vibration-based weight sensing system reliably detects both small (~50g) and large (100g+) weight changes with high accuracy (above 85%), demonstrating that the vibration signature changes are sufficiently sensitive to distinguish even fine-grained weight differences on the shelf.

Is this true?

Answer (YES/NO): NO